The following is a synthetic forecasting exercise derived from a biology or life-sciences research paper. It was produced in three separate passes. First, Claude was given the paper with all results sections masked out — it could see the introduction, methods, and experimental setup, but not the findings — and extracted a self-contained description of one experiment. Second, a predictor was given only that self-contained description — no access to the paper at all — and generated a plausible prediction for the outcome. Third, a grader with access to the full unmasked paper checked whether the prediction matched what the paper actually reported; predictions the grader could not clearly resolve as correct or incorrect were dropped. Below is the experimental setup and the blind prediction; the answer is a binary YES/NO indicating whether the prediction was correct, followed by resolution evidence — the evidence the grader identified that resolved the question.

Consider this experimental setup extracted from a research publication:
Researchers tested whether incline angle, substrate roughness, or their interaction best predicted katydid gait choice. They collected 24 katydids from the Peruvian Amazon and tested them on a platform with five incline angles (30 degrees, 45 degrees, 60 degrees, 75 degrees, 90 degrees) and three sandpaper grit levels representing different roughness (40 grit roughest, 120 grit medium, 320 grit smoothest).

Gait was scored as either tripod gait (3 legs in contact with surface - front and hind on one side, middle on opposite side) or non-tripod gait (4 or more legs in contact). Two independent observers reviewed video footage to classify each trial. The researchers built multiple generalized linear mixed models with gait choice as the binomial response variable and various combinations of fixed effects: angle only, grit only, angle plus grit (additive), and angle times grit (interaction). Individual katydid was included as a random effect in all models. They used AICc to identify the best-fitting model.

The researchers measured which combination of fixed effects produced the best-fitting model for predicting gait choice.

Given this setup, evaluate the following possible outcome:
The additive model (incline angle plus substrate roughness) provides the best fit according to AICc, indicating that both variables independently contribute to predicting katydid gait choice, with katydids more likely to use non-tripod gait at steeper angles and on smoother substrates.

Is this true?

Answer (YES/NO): NO